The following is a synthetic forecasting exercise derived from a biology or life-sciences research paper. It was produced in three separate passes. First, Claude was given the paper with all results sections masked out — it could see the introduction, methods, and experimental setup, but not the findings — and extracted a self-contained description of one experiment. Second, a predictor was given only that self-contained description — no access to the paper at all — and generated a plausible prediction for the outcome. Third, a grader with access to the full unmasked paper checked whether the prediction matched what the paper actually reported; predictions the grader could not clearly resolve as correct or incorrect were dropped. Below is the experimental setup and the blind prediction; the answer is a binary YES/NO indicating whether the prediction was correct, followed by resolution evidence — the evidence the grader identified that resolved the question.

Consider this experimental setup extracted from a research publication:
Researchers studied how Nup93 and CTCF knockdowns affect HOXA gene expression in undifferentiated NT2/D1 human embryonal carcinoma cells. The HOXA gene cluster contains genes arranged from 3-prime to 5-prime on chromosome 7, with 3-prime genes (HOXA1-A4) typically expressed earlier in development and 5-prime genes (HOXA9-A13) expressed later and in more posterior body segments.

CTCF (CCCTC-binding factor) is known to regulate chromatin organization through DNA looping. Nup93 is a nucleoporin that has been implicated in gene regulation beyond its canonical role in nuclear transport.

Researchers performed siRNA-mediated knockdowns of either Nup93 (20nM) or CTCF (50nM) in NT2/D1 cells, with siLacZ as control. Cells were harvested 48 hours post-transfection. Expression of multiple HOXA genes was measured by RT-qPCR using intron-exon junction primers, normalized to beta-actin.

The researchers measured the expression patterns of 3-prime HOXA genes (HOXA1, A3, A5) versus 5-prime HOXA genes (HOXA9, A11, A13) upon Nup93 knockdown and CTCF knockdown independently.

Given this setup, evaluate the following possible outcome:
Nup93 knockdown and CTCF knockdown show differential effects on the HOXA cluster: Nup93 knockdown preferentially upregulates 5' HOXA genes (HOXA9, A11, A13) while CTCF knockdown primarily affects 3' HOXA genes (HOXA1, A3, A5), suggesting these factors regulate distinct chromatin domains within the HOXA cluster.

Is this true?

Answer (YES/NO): NO